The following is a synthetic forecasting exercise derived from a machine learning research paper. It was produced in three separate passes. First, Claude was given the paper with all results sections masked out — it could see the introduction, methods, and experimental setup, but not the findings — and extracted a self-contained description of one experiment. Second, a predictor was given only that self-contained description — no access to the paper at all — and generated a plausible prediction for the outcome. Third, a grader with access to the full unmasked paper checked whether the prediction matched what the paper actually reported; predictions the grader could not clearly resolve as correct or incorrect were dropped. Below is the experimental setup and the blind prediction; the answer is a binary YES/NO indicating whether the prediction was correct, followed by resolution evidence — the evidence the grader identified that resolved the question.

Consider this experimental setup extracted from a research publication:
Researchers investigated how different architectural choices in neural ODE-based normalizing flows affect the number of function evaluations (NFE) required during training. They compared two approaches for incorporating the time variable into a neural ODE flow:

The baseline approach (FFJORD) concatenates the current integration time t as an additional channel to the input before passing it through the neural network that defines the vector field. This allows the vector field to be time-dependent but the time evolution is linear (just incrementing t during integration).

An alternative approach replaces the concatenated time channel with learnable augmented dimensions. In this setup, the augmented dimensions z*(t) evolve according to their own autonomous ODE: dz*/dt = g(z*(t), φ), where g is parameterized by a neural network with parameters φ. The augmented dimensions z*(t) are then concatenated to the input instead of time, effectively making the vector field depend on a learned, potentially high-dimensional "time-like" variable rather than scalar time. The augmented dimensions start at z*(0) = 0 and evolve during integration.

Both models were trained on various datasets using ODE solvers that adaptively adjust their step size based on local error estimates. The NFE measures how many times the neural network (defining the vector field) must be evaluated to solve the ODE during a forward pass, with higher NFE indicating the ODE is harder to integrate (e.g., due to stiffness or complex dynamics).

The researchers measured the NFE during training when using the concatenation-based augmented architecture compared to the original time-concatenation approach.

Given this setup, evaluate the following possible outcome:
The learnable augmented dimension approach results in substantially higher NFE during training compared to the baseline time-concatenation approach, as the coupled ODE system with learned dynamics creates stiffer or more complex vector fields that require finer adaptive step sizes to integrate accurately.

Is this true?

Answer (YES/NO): NO